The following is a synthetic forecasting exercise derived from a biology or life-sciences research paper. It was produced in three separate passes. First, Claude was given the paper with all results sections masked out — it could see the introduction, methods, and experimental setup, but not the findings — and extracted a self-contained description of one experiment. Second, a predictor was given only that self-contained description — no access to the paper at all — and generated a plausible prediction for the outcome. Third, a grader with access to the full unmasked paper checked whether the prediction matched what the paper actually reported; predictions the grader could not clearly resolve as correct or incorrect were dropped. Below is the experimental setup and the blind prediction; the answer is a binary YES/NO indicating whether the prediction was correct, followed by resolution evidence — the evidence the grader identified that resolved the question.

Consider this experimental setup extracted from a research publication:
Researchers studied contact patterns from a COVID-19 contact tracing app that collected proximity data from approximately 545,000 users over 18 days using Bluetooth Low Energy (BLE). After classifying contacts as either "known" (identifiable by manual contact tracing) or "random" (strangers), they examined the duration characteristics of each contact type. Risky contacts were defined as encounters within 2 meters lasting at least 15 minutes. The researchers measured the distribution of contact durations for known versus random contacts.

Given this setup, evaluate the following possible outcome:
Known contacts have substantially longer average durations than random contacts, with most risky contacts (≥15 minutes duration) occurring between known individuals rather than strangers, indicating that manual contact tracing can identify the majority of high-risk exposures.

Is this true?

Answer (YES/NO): YES